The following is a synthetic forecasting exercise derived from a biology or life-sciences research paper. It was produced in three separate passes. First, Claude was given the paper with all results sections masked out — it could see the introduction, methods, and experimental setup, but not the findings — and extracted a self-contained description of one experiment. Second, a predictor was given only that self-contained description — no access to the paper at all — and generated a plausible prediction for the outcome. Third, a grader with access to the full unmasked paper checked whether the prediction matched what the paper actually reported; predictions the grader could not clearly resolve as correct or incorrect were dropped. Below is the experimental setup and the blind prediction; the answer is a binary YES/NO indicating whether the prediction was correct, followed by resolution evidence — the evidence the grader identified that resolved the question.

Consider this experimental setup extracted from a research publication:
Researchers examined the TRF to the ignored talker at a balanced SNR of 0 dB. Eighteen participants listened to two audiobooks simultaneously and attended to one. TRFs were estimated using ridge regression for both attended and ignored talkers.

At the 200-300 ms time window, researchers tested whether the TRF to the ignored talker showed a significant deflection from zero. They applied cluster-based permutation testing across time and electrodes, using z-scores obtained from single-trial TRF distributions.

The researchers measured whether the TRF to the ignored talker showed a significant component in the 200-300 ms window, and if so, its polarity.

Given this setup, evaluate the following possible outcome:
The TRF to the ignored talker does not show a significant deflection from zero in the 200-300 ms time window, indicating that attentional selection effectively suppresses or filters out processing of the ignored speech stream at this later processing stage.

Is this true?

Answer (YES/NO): NO